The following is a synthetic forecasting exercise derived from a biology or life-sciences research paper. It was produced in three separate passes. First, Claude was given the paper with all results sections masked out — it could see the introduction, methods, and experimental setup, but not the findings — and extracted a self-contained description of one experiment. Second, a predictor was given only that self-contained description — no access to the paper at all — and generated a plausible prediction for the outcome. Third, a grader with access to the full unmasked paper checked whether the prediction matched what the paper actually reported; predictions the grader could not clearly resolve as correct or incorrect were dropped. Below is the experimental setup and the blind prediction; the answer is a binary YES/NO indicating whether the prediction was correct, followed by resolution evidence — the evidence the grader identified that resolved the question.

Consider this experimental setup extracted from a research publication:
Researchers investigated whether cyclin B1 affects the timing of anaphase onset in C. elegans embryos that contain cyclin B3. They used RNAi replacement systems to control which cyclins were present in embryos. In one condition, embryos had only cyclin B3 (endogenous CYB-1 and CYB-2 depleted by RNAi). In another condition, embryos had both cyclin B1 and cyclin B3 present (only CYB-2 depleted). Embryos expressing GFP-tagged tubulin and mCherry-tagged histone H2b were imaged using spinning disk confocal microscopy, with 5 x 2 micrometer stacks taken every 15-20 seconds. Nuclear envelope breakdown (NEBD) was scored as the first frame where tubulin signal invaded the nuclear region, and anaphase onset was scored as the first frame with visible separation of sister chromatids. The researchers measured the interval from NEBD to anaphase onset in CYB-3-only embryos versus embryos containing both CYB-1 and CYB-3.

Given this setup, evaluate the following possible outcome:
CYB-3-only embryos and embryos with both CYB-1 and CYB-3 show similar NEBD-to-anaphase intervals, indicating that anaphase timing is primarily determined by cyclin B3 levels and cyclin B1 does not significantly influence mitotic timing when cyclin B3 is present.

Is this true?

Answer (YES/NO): NO